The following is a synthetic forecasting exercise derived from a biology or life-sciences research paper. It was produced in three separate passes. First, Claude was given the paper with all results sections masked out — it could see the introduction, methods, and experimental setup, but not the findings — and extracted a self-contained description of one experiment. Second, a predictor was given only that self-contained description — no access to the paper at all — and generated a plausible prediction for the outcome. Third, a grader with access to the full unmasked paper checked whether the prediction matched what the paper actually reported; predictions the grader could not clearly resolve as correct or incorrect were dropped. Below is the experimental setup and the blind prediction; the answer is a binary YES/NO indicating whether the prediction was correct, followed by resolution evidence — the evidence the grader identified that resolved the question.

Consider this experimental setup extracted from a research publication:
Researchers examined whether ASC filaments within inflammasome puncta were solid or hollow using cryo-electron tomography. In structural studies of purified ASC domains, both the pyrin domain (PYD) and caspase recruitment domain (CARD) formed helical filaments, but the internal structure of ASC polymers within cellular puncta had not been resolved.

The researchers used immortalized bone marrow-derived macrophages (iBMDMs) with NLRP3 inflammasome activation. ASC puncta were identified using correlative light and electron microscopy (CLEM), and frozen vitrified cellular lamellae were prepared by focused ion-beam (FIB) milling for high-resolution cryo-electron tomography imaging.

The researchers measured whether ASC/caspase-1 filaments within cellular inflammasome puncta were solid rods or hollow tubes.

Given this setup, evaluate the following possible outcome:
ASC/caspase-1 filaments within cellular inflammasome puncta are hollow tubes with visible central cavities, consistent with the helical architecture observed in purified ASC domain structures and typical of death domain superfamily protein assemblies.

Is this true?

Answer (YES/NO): YES